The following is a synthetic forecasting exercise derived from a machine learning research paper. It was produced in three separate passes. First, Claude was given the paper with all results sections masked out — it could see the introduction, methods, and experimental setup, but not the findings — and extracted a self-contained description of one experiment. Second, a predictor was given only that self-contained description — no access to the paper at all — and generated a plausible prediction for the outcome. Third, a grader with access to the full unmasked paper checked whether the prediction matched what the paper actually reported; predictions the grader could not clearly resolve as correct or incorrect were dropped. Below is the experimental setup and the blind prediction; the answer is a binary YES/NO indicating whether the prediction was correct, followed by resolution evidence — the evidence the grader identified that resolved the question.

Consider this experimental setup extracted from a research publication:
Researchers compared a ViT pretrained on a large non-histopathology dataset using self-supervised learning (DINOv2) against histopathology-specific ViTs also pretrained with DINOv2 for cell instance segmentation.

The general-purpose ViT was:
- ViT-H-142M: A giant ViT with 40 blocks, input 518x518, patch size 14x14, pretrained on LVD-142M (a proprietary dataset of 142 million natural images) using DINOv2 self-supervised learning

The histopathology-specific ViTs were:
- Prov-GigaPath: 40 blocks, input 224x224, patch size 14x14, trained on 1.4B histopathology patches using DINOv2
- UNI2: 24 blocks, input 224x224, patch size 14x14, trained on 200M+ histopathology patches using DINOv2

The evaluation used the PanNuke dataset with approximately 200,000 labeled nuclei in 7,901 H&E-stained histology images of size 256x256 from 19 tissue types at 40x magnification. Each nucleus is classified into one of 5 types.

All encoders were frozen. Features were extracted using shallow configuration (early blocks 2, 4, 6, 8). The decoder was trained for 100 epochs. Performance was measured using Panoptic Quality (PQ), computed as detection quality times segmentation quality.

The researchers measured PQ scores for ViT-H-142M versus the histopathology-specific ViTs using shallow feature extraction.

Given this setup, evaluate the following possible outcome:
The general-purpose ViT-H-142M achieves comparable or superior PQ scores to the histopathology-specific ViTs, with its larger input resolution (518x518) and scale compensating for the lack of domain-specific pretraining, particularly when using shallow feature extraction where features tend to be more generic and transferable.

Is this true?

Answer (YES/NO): NO